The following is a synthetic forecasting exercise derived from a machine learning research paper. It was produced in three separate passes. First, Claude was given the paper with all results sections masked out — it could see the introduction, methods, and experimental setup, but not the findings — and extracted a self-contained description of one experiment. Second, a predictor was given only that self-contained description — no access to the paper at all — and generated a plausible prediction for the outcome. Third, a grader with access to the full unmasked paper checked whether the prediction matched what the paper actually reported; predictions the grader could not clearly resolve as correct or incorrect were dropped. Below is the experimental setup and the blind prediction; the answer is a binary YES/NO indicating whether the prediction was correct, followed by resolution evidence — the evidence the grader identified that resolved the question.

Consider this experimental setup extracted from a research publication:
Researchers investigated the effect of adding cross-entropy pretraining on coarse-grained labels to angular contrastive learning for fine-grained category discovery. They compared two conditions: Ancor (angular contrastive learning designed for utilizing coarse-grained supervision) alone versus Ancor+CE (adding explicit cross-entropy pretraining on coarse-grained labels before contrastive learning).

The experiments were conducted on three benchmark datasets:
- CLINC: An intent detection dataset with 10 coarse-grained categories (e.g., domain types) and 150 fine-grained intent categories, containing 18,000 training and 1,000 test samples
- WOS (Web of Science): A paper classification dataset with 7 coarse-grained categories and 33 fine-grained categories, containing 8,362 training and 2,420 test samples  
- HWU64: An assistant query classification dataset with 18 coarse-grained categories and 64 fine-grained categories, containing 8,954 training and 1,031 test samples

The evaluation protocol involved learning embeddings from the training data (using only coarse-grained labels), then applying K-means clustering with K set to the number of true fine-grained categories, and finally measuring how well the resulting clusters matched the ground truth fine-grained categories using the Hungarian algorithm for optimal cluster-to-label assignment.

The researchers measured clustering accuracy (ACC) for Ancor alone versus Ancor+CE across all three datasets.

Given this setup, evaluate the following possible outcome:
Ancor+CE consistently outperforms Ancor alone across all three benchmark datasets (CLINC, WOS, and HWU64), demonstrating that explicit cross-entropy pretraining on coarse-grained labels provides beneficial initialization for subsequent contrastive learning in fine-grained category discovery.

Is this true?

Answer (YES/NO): NO